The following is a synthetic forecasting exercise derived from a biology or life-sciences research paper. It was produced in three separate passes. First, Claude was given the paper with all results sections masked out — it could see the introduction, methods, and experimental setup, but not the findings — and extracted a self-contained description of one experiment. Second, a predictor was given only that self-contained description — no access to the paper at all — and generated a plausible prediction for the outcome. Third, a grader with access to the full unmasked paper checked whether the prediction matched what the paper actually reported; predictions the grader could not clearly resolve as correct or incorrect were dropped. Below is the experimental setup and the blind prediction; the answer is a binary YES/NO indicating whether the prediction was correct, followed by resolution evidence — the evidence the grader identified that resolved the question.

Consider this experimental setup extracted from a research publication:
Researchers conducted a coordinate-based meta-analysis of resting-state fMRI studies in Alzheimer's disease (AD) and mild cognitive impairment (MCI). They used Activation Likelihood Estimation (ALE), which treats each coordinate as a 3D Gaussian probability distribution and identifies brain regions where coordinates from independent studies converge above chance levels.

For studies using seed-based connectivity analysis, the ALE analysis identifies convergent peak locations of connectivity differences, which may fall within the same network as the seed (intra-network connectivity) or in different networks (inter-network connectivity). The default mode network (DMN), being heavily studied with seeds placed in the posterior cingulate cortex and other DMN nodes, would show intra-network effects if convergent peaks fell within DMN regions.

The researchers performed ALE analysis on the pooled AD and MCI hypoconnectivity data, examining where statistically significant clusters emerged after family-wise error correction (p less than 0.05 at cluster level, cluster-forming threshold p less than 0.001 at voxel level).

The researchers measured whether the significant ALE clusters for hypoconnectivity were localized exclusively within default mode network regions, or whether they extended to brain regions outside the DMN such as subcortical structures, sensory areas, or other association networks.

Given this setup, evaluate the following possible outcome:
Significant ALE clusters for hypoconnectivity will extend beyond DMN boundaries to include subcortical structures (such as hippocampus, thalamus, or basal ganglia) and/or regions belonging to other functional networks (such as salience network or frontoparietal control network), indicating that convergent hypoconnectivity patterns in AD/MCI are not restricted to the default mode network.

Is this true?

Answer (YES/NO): NO